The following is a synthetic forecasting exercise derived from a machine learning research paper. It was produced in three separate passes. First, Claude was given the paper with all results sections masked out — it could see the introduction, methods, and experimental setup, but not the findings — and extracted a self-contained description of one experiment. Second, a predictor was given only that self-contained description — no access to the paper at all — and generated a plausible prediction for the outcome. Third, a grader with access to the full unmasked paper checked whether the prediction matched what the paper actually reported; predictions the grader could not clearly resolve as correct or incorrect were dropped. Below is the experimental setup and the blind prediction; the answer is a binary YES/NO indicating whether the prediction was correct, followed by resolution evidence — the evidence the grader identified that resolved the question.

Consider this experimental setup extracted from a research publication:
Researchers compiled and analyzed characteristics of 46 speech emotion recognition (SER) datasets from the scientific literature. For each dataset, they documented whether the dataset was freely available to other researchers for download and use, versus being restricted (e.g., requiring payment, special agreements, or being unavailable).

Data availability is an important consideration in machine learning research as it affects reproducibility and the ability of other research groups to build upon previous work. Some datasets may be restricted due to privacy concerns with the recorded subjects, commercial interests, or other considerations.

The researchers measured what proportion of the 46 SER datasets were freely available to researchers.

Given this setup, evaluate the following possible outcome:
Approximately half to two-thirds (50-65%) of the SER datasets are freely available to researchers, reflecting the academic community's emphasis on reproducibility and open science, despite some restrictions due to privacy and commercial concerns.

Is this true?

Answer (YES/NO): NO